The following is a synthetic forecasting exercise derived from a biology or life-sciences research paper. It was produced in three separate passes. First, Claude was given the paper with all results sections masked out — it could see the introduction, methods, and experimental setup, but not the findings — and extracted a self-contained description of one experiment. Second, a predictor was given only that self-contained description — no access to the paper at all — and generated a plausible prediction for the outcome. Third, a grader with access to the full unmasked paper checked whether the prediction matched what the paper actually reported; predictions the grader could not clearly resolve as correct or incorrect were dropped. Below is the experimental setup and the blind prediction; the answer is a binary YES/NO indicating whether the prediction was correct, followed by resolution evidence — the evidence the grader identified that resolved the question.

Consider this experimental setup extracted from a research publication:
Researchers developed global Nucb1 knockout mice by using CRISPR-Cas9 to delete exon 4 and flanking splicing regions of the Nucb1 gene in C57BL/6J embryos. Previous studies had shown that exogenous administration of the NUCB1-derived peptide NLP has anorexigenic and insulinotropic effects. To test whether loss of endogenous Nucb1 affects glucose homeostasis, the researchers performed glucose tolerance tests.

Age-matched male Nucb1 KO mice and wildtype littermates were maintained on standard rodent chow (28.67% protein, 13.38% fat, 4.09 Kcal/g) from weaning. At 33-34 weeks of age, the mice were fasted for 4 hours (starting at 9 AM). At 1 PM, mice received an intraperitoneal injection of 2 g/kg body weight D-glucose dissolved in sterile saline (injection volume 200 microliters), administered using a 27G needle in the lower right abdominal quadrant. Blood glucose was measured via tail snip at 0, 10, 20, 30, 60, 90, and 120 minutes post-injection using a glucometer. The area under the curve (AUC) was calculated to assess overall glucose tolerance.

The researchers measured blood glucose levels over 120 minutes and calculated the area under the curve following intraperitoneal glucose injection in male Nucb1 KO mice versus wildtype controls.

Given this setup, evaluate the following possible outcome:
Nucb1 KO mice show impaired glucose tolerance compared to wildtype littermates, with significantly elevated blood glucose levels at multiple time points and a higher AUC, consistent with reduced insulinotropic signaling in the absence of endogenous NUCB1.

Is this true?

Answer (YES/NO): NO